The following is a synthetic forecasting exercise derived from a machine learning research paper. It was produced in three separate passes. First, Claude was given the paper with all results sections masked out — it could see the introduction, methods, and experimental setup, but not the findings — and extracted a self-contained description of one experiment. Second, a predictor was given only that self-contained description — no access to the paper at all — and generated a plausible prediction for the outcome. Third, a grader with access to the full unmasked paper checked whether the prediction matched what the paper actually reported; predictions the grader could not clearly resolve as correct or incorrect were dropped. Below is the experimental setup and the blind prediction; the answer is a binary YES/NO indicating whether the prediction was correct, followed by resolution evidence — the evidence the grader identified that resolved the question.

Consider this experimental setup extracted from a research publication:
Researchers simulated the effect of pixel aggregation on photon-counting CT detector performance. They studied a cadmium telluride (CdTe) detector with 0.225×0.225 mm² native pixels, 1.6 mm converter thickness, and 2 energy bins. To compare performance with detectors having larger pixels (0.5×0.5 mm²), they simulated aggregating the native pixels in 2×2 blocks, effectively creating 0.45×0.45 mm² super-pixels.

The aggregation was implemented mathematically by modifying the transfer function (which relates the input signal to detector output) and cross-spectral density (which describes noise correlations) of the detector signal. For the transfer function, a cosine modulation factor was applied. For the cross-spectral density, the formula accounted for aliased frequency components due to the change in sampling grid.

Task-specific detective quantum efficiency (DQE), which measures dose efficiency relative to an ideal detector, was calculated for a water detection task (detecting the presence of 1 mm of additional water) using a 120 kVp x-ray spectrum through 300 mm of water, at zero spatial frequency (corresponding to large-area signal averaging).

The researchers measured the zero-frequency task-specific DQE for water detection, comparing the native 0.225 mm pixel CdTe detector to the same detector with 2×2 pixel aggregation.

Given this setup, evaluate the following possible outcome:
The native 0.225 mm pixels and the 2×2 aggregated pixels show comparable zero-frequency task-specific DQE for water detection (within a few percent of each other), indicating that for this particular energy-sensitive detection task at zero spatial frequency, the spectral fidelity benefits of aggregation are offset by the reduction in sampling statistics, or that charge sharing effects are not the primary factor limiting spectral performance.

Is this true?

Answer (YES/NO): YES